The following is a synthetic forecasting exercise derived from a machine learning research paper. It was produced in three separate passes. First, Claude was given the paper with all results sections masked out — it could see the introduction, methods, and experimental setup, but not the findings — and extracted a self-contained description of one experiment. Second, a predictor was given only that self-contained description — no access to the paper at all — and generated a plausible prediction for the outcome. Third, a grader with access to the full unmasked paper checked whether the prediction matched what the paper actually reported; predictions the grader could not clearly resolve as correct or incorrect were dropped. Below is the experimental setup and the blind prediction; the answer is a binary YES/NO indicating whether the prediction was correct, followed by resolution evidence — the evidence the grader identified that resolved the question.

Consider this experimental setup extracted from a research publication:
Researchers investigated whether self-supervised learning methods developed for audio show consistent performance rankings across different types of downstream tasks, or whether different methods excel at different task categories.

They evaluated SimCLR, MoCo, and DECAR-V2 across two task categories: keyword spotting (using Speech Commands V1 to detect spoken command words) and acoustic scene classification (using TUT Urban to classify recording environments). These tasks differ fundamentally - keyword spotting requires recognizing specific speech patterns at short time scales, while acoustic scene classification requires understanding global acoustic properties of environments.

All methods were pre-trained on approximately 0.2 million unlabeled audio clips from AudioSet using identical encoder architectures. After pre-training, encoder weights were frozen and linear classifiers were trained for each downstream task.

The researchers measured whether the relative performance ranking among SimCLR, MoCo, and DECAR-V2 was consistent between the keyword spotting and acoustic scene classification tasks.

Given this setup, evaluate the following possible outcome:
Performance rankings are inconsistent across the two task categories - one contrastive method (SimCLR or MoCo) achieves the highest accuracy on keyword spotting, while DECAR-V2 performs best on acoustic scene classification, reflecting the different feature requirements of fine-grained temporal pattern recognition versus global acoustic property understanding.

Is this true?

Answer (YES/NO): NO